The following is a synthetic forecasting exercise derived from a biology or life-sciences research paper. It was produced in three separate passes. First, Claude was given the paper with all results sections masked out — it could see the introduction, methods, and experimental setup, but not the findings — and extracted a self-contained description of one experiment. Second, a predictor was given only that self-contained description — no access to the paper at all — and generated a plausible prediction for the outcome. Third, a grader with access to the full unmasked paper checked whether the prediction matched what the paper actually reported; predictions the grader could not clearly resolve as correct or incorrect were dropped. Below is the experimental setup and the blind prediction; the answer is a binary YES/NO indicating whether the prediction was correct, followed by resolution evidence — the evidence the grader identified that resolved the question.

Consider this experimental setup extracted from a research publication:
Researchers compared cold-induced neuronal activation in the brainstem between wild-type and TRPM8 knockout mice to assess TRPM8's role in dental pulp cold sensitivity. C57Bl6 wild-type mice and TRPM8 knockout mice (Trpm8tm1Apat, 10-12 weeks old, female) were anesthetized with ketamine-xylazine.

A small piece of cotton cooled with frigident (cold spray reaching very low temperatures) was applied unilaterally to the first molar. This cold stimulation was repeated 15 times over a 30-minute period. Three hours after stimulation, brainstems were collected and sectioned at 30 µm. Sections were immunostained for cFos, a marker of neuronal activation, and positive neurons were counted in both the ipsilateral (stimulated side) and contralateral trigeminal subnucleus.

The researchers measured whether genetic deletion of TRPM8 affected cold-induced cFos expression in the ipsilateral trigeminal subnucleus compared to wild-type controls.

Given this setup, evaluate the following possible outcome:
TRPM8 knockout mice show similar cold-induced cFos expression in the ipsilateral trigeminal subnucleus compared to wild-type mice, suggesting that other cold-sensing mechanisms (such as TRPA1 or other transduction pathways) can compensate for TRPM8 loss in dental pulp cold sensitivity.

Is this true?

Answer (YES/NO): YES